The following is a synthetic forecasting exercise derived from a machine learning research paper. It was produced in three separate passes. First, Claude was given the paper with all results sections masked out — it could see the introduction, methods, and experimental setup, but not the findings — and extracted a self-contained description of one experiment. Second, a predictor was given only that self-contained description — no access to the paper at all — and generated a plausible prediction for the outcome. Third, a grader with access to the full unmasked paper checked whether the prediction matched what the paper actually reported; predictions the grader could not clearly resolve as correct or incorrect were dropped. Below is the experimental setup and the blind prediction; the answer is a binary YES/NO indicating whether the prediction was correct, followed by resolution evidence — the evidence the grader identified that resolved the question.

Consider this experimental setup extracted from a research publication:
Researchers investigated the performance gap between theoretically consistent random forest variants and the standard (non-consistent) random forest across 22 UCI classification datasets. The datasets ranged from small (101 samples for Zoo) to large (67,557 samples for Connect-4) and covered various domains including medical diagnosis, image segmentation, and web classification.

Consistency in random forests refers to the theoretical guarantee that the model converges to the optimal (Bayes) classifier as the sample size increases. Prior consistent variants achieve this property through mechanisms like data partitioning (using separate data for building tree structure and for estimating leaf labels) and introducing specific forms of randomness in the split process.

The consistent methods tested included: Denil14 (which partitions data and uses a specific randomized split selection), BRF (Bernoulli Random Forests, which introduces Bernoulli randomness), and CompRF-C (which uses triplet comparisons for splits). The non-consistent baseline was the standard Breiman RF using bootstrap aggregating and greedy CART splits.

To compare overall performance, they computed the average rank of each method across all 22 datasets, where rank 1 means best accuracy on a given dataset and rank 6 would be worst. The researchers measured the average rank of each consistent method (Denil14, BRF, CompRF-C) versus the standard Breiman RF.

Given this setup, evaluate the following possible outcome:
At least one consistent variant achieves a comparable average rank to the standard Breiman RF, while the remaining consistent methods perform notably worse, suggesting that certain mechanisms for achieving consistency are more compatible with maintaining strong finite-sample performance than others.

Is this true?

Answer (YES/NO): YES